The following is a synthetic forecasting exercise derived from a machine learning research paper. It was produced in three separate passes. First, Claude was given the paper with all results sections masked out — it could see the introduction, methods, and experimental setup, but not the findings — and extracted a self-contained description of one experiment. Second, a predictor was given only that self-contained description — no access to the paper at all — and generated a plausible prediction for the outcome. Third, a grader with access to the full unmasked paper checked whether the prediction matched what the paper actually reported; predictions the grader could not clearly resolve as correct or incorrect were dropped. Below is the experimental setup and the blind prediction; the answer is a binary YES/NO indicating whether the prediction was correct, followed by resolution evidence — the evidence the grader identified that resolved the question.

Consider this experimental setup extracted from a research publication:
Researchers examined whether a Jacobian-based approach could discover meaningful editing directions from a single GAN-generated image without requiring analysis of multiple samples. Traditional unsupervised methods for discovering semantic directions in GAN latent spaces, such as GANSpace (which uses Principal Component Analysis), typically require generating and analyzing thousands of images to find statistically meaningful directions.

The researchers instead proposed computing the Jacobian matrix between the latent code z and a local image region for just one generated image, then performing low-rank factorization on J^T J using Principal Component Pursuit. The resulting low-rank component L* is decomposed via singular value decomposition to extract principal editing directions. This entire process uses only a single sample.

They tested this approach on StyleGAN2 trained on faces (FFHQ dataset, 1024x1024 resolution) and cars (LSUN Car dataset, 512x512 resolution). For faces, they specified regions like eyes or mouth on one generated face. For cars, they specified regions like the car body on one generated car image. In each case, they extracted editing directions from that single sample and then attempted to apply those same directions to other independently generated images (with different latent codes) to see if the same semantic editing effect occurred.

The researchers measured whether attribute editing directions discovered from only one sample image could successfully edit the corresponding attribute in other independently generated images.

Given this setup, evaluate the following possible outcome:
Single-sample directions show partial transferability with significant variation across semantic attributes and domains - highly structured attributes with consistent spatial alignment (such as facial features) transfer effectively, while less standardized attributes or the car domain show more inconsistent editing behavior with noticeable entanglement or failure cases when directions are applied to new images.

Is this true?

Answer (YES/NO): NO